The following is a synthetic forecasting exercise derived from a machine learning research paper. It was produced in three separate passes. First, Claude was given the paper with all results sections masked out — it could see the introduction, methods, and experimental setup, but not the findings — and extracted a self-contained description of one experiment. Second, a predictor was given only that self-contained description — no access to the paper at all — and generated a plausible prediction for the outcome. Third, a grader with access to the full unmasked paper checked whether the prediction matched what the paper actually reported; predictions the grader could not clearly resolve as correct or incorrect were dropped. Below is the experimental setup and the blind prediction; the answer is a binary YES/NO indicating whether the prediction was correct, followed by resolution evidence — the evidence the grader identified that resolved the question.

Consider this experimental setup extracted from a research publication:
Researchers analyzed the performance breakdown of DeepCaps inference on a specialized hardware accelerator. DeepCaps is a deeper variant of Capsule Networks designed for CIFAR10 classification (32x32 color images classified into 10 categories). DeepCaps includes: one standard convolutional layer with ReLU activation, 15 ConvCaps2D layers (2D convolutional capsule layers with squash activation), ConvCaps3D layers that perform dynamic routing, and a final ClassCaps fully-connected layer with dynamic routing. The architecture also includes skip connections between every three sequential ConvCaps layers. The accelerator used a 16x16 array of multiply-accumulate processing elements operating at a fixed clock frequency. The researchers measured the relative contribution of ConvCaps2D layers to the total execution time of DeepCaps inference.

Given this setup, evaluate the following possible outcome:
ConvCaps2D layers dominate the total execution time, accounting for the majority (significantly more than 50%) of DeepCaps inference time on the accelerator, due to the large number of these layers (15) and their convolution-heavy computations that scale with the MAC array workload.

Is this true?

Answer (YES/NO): YES